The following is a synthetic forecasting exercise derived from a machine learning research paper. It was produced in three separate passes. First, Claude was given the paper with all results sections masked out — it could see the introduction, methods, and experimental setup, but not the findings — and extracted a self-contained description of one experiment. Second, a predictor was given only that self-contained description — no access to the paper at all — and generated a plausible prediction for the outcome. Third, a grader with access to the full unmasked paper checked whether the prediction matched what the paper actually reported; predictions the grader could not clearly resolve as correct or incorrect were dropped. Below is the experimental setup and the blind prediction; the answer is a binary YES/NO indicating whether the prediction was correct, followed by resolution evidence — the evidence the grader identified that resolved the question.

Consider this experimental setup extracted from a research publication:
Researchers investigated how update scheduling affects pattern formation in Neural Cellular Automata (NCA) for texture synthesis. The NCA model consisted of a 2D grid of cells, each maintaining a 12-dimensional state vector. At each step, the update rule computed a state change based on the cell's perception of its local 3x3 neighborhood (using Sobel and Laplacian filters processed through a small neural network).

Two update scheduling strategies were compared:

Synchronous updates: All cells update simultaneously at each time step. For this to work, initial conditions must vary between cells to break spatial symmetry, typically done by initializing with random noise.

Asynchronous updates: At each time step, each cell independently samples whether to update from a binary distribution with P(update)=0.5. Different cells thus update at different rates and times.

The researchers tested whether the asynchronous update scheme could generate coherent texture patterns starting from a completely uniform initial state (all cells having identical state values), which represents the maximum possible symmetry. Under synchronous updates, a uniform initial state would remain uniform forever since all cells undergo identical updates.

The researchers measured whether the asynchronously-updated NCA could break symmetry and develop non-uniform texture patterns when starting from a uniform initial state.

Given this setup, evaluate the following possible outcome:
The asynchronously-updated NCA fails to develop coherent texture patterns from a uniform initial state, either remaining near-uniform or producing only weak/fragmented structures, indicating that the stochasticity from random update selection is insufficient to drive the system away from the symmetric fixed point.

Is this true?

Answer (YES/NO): NO